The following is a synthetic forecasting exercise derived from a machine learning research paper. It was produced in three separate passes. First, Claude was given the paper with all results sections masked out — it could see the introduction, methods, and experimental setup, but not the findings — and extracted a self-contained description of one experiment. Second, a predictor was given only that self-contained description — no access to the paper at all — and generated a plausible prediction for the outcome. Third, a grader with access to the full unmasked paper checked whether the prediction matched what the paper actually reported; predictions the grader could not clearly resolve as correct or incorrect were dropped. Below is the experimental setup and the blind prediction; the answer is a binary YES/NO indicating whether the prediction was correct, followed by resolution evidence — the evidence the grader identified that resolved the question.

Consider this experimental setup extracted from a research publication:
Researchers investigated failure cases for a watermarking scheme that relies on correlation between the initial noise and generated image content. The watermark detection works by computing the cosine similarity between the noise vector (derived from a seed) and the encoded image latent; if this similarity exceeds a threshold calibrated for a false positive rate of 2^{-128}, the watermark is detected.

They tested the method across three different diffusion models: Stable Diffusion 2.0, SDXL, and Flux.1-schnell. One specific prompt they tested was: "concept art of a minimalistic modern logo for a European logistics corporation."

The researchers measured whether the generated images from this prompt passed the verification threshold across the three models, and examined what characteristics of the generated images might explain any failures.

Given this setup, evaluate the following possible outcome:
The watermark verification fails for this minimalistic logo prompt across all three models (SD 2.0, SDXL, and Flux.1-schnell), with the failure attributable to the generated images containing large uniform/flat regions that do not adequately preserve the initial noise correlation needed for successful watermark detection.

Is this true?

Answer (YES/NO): NO